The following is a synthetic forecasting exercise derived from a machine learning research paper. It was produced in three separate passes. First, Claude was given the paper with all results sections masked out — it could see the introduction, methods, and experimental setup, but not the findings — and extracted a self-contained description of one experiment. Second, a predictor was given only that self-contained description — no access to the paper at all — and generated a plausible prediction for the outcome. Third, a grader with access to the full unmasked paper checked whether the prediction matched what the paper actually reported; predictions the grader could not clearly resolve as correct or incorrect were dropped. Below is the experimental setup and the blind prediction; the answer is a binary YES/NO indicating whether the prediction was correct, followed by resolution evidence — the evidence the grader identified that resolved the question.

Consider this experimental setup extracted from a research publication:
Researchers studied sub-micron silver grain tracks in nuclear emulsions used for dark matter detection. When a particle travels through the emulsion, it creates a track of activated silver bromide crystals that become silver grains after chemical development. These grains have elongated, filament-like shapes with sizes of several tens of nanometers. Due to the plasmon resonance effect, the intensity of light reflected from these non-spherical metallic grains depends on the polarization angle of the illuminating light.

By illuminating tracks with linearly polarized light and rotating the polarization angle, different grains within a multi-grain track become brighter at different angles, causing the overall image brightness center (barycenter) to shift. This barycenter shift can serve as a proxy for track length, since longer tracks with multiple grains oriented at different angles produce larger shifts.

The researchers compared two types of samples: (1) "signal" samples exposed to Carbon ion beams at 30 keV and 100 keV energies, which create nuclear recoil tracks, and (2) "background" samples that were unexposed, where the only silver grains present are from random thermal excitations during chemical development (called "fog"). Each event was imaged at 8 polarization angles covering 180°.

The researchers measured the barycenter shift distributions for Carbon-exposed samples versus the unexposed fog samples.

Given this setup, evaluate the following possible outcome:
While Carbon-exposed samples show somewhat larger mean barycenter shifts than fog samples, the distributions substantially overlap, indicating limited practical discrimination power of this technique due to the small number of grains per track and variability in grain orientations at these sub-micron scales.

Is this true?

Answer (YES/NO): YES